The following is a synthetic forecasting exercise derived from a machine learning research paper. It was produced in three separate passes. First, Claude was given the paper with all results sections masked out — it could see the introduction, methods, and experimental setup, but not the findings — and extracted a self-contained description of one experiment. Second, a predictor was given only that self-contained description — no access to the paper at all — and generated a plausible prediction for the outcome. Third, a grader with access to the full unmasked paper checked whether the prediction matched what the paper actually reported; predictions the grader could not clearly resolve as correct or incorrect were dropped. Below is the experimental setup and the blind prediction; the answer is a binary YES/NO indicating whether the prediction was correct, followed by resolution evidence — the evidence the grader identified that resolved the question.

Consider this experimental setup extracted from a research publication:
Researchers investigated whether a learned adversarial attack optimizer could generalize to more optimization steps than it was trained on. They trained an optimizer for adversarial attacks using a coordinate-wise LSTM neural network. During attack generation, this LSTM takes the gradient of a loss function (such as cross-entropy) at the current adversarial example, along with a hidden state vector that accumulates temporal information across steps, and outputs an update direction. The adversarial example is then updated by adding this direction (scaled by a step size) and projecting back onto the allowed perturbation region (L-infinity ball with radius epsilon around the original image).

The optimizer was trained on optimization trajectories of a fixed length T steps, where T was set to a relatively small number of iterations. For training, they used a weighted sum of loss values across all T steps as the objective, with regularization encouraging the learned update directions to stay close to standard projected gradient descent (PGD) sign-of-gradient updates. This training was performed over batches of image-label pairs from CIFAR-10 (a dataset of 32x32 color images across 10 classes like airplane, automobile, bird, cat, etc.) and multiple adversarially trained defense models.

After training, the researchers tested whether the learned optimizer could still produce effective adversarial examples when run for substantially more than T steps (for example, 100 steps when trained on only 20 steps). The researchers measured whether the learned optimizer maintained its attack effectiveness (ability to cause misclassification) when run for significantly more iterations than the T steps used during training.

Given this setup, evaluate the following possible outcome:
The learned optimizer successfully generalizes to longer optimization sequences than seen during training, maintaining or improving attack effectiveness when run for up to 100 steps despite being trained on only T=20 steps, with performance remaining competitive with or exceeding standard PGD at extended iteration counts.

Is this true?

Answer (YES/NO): YES